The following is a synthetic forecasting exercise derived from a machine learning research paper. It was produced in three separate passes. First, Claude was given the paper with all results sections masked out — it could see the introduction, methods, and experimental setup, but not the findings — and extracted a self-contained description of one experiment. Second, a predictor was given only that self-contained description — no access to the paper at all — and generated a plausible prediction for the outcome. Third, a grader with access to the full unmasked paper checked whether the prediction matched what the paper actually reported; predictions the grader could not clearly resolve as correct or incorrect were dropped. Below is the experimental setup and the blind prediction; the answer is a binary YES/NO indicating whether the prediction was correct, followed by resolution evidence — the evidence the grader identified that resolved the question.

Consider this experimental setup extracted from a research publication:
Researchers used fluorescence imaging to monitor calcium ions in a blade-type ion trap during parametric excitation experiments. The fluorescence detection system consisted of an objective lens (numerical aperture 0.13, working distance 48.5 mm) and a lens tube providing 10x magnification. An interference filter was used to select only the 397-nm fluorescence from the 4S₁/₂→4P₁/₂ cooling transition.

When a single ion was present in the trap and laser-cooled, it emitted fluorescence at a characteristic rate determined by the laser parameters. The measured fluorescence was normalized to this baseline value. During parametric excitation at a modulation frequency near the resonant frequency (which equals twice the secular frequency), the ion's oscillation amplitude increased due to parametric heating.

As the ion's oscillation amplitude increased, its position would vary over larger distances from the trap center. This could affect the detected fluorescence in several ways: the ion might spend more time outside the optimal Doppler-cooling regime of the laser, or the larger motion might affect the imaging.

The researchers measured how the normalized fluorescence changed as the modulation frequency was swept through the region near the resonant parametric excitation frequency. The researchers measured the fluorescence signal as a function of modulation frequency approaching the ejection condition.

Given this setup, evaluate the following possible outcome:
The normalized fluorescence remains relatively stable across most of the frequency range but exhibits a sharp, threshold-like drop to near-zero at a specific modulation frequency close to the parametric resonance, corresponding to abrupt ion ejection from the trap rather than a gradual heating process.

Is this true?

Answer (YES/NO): YES